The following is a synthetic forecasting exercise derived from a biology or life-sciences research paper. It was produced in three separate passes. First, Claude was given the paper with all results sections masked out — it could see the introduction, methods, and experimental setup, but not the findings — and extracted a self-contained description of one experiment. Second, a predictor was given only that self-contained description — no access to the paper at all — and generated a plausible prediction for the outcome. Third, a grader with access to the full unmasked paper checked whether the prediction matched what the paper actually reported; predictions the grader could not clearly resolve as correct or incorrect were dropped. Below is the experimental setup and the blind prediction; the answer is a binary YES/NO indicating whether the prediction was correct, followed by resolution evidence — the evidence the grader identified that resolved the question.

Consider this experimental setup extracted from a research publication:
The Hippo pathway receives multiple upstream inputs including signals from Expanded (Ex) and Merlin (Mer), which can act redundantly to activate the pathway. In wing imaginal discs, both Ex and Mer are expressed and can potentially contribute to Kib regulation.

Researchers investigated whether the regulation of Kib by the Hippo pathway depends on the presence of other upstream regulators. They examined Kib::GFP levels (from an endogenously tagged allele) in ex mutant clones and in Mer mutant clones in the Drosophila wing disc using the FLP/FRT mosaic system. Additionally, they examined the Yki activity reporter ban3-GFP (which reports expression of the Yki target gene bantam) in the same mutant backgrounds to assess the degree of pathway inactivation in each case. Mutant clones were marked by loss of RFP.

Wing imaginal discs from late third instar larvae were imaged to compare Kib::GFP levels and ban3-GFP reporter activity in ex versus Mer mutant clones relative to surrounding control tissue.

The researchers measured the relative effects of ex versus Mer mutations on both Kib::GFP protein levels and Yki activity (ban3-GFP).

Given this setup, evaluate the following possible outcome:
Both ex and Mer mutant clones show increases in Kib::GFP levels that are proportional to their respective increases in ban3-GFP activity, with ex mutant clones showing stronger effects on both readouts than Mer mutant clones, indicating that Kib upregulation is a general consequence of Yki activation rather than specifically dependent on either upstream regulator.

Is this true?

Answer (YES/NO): NO